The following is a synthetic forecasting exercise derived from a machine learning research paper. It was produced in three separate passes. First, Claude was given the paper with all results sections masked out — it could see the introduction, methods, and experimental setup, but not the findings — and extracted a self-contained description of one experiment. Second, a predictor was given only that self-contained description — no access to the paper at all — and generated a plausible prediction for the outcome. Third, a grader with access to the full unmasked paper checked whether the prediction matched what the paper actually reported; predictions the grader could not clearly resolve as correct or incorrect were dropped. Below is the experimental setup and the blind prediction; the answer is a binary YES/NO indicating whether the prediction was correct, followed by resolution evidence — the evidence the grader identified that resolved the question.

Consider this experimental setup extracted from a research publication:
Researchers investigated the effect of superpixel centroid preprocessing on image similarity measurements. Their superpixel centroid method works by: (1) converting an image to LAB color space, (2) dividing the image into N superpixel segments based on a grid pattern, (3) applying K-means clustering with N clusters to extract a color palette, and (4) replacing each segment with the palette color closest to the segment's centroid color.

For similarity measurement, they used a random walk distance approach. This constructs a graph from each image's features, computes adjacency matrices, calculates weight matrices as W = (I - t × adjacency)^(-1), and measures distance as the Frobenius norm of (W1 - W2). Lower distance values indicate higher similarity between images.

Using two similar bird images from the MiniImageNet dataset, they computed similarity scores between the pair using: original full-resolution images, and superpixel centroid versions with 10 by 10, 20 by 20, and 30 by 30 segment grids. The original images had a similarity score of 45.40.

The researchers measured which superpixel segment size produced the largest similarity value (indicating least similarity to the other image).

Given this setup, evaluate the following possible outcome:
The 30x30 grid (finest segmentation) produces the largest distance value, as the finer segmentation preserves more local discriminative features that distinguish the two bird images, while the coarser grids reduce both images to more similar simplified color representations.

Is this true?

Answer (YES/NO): NO